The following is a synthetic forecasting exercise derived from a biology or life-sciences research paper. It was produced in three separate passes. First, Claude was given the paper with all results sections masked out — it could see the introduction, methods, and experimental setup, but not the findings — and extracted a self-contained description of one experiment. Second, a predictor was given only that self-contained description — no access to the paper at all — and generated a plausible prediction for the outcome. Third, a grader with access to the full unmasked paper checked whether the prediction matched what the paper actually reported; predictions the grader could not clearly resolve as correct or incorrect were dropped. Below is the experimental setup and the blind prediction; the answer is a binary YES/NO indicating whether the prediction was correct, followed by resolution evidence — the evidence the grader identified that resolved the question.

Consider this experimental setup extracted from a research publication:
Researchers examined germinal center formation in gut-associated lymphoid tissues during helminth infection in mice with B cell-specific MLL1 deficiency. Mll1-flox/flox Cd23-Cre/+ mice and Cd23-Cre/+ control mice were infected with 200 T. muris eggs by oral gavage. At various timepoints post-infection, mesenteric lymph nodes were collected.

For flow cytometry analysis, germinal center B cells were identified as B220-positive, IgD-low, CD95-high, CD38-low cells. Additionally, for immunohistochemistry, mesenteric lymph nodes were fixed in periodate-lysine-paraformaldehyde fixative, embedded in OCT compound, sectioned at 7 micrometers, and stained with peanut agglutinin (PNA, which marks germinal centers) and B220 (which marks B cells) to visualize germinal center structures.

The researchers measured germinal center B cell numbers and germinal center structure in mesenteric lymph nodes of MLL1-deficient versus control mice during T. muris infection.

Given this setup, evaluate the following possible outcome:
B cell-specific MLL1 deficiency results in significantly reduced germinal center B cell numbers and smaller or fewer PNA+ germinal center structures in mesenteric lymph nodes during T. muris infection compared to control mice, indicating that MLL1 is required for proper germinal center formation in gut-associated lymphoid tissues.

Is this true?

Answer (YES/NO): YES